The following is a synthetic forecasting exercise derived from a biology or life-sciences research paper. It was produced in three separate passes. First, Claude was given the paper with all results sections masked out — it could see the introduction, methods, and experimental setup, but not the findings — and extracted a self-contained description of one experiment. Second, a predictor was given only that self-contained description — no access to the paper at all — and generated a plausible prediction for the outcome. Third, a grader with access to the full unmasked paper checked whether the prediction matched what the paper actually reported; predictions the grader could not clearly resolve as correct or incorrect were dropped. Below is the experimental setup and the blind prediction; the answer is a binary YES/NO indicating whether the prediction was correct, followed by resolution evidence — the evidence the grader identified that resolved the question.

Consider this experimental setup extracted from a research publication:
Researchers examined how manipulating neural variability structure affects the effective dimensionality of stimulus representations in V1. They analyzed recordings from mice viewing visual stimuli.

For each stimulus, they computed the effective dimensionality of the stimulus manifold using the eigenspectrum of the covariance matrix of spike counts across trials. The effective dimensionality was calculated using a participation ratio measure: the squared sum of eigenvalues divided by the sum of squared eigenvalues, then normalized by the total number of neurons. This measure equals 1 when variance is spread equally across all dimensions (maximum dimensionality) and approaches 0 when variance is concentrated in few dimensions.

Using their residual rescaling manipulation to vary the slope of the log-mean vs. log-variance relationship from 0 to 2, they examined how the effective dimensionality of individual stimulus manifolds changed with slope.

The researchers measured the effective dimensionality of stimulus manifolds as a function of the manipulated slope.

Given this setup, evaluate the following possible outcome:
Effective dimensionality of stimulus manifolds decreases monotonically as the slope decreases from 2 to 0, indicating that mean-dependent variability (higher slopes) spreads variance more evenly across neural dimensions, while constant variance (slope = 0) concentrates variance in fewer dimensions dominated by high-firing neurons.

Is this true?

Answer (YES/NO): NO